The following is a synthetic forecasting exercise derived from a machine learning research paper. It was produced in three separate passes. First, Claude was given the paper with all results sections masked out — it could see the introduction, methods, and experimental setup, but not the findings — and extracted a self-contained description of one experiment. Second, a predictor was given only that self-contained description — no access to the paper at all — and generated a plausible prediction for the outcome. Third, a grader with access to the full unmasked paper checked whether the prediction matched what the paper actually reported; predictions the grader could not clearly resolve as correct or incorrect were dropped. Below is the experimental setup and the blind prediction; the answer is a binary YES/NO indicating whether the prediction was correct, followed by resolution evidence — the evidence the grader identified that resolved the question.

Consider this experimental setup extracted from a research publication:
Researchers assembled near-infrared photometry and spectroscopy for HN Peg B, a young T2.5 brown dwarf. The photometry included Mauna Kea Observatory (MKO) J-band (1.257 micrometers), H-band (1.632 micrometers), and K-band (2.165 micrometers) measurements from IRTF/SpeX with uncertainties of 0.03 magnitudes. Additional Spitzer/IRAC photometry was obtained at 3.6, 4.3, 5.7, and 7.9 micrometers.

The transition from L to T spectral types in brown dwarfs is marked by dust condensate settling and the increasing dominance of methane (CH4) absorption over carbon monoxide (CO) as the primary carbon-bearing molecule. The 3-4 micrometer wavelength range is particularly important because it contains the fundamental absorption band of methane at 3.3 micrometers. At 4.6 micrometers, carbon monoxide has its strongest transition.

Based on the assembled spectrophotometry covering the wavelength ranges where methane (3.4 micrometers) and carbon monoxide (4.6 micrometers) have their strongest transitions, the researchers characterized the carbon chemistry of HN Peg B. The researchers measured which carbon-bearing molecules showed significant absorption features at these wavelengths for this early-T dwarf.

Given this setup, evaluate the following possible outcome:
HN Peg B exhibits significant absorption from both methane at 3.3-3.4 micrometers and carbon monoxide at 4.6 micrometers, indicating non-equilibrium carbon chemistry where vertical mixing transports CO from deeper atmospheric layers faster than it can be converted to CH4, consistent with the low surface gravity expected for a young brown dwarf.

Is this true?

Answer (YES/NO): YES